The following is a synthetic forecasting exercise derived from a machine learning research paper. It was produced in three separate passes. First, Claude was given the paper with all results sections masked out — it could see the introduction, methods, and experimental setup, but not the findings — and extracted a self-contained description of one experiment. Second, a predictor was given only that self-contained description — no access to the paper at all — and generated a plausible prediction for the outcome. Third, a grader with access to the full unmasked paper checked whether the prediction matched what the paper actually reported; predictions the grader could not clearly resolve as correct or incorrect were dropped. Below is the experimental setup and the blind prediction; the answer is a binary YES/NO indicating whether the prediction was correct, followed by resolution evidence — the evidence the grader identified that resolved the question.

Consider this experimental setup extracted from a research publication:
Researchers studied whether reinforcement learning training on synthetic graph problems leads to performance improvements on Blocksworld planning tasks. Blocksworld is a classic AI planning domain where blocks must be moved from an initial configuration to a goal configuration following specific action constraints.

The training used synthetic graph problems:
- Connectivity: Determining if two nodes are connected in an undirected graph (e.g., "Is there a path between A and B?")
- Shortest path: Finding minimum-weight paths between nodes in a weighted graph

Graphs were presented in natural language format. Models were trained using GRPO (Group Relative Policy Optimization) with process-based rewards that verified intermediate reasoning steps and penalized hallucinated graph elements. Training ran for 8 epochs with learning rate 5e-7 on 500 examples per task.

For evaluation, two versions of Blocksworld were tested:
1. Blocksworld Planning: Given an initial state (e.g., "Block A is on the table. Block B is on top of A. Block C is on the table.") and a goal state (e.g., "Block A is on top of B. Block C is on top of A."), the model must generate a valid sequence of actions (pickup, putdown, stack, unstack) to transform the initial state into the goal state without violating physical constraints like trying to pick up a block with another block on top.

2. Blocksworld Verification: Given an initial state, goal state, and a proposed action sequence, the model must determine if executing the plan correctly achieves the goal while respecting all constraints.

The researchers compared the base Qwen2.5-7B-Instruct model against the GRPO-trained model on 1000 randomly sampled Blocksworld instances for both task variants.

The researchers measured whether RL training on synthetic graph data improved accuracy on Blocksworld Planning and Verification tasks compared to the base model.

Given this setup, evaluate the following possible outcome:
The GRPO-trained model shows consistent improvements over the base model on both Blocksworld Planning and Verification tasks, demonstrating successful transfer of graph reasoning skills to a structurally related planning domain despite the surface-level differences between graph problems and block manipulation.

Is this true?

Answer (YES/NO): NO